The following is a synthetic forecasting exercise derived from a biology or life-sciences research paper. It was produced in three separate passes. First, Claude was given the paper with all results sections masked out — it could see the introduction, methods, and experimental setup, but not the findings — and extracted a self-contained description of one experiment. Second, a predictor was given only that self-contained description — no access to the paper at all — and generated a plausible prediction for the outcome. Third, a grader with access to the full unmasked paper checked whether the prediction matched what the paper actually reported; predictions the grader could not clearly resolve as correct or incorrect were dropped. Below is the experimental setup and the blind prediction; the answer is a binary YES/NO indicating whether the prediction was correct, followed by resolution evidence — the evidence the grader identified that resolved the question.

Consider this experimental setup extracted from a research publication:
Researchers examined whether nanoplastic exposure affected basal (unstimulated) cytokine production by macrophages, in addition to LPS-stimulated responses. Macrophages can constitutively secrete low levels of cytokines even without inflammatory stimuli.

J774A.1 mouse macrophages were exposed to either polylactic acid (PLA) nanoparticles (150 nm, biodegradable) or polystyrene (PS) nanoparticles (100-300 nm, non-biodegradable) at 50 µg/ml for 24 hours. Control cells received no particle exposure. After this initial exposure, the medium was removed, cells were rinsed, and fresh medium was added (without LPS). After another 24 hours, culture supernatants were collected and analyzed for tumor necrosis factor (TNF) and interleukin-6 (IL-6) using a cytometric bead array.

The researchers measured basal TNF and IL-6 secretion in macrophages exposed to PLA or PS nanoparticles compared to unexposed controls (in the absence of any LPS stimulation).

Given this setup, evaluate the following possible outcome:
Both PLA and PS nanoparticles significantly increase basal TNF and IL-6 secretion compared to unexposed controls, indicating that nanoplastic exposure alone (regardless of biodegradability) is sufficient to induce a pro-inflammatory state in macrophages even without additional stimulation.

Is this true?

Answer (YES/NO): NO